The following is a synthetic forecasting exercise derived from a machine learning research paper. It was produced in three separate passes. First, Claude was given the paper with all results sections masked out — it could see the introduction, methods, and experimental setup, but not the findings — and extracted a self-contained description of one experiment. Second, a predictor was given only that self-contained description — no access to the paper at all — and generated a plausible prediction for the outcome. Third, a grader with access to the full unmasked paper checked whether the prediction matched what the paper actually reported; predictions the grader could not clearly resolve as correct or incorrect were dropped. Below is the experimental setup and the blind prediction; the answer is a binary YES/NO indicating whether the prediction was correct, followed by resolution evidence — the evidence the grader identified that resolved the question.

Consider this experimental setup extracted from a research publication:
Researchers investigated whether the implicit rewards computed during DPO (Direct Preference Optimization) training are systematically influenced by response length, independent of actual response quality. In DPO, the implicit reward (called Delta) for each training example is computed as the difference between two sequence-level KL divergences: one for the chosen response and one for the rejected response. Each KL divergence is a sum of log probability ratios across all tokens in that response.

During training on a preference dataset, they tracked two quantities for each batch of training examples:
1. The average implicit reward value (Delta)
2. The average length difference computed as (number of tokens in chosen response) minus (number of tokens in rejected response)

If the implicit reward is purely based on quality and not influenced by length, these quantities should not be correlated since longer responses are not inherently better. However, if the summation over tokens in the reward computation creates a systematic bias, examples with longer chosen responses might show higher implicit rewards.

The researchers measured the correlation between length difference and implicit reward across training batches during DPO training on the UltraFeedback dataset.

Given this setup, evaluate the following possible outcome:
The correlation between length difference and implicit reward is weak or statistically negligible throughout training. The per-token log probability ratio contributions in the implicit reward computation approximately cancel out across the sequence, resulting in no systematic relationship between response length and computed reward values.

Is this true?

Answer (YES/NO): NO